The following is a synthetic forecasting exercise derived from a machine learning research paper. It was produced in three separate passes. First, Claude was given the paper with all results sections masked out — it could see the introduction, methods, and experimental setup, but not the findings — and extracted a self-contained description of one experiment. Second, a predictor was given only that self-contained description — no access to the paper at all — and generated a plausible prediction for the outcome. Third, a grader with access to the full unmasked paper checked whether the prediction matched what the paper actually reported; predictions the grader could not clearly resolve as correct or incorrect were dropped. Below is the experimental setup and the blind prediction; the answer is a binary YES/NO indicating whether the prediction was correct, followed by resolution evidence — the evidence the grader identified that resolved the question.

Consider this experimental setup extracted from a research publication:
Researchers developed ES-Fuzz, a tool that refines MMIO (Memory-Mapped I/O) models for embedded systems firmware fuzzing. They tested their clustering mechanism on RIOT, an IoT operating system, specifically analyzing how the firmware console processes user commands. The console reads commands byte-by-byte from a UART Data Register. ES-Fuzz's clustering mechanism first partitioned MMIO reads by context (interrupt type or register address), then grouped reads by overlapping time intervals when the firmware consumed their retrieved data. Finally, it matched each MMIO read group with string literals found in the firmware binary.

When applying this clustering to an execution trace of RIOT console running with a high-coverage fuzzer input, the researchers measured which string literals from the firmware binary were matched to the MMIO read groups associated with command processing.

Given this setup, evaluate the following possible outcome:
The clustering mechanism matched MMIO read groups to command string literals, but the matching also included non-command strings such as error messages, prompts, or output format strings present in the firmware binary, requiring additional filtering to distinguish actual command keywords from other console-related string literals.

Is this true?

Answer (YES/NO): NO